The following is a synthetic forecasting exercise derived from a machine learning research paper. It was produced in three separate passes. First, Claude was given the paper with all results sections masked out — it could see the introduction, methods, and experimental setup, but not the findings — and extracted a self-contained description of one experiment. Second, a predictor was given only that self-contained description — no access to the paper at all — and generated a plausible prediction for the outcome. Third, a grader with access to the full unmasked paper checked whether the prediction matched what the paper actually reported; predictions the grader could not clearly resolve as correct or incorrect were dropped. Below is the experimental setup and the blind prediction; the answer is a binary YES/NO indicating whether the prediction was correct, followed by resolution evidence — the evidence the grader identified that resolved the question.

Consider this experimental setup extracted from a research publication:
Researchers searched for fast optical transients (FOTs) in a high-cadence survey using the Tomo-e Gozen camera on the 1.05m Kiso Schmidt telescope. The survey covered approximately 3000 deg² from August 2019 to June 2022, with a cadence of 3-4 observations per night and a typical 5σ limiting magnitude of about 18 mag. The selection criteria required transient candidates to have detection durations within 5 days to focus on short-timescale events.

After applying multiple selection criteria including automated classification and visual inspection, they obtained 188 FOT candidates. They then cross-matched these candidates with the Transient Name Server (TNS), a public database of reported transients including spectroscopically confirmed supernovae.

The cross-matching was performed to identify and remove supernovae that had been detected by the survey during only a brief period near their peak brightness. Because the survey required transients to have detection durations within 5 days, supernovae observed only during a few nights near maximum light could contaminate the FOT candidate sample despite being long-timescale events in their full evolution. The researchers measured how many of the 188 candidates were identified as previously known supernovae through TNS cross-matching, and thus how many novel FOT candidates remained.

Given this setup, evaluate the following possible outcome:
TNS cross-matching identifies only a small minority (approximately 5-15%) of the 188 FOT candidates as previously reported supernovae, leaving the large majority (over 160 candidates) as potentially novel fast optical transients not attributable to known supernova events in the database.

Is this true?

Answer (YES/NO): NO